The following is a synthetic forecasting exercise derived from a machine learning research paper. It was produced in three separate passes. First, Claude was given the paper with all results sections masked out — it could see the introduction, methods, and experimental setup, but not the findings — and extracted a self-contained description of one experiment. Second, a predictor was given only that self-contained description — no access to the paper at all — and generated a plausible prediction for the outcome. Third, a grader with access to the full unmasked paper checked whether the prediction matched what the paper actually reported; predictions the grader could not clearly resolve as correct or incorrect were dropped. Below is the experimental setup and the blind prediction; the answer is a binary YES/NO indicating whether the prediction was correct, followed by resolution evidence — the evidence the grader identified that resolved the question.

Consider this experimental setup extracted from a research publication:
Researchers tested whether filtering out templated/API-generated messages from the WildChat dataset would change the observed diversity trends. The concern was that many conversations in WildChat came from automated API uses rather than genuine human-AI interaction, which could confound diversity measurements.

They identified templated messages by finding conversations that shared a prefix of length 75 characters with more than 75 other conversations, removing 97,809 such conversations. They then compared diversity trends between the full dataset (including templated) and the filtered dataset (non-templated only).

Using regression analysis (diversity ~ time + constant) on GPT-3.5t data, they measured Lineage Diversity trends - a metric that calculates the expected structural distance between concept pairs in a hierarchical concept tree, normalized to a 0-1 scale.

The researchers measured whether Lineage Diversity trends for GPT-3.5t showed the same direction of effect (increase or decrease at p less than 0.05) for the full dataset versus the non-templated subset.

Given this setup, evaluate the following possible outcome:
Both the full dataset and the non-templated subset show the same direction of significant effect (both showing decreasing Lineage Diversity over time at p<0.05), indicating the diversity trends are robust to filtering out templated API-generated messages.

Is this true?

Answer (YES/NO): NO